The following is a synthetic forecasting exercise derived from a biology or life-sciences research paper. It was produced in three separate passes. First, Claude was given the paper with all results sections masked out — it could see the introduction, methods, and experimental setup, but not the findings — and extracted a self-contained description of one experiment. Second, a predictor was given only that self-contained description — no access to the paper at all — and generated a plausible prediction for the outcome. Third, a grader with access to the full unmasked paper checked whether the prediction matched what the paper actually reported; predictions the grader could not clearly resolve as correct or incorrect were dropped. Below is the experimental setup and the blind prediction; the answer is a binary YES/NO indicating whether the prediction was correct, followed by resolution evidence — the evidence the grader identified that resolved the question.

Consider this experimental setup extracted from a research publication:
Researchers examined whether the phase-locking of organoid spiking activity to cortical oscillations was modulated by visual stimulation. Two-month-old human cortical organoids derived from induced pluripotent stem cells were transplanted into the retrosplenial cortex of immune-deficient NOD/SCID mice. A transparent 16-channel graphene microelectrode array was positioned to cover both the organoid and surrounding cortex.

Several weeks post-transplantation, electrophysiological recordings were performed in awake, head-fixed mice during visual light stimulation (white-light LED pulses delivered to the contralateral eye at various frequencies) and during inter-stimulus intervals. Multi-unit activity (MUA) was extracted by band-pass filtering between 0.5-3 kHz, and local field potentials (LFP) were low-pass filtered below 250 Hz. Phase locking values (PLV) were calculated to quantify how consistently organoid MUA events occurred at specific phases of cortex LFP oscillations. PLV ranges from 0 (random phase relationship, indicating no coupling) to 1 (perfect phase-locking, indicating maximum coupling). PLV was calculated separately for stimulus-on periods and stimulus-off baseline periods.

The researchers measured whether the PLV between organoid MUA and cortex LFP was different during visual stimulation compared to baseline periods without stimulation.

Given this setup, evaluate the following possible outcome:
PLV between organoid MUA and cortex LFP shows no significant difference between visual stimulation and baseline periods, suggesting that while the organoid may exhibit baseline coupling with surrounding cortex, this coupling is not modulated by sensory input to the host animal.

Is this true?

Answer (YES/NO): NO